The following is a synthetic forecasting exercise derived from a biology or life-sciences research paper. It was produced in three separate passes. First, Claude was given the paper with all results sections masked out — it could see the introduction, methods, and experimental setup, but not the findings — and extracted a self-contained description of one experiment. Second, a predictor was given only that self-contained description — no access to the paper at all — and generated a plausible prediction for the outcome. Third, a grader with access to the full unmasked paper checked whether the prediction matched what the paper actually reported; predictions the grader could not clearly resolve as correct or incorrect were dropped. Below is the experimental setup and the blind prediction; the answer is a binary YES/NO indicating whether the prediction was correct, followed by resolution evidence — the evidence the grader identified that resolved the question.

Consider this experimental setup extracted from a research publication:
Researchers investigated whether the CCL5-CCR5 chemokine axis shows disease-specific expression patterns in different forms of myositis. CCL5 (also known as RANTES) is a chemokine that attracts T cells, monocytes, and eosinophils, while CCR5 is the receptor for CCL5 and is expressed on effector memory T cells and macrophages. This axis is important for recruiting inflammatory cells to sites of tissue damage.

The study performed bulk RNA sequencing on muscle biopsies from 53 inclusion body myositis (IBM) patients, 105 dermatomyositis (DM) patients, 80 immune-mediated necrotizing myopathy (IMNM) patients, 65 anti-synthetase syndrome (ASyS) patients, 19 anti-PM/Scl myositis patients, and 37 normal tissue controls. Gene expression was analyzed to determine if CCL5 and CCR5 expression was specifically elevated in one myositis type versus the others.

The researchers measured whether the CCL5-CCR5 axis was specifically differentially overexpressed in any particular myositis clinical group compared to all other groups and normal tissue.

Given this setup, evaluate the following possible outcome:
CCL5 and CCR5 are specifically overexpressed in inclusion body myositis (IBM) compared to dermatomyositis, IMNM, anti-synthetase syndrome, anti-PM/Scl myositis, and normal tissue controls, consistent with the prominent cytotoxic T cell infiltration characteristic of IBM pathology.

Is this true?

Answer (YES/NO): YES